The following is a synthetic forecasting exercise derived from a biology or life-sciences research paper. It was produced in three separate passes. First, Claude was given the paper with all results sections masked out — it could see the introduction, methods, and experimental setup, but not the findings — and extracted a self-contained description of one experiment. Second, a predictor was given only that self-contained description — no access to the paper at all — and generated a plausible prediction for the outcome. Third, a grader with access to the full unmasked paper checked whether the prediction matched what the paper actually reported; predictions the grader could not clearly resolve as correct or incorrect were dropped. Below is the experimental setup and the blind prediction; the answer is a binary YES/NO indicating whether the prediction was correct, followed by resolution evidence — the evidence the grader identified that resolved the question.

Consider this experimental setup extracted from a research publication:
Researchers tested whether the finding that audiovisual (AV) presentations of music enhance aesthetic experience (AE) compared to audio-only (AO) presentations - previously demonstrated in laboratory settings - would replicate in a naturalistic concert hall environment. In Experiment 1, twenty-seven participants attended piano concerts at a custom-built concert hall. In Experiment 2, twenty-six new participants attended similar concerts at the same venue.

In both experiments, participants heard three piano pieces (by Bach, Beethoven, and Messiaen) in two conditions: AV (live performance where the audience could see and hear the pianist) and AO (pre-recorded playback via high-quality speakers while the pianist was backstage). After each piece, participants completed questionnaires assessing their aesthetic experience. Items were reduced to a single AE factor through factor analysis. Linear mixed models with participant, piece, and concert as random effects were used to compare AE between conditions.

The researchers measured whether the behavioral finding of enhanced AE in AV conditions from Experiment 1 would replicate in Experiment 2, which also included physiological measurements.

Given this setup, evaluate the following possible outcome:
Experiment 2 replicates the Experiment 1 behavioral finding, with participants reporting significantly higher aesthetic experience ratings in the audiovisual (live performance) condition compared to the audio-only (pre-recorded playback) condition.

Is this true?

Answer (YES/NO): YES